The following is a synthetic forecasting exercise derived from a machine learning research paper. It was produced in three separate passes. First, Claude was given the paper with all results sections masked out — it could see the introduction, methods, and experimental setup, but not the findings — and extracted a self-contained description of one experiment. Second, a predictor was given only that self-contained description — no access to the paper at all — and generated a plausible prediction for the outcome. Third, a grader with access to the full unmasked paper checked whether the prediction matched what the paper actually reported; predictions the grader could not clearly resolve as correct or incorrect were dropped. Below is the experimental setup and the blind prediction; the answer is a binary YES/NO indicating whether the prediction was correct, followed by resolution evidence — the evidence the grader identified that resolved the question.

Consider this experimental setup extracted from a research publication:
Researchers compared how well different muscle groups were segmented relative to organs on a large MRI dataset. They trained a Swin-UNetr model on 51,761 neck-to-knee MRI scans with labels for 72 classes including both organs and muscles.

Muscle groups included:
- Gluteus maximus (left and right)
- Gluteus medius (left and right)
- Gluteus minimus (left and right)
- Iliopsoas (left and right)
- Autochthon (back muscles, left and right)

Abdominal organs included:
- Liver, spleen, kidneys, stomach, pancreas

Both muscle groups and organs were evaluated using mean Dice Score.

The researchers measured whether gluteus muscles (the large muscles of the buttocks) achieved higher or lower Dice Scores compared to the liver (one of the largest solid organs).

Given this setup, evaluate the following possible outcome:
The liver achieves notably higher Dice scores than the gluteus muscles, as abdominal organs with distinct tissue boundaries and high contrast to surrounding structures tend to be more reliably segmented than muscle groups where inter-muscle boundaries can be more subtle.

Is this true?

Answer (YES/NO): NO